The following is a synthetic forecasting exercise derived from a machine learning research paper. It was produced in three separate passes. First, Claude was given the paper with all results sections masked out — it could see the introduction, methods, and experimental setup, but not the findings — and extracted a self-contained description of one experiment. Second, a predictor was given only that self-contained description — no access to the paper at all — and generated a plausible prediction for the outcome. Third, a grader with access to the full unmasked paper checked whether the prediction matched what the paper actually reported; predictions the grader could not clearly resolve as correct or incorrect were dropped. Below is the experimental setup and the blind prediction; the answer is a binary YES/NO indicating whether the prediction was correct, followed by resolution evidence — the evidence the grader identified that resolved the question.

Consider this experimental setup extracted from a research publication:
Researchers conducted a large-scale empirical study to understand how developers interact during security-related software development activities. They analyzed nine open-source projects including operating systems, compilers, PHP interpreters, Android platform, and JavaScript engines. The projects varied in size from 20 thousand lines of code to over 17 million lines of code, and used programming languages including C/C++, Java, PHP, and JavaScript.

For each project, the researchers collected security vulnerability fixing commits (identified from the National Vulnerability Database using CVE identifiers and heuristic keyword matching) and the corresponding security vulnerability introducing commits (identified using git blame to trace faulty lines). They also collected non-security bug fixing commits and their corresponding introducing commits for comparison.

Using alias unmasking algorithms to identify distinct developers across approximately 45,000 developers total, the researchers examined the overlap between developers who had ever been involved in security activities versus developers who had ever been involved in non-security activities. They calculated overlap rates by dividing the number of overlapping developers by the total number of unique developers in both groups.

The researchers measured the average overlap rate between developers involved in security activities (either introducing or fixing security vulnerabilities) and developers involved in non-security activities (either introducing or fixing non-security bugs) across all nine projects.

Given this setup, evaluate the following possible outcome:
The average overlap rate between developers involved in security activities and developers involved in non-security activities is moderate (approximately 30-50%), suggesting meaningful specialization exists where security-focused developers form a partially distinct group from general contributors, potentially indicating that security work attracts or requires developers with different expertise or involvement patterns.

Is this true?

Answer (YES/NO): NO